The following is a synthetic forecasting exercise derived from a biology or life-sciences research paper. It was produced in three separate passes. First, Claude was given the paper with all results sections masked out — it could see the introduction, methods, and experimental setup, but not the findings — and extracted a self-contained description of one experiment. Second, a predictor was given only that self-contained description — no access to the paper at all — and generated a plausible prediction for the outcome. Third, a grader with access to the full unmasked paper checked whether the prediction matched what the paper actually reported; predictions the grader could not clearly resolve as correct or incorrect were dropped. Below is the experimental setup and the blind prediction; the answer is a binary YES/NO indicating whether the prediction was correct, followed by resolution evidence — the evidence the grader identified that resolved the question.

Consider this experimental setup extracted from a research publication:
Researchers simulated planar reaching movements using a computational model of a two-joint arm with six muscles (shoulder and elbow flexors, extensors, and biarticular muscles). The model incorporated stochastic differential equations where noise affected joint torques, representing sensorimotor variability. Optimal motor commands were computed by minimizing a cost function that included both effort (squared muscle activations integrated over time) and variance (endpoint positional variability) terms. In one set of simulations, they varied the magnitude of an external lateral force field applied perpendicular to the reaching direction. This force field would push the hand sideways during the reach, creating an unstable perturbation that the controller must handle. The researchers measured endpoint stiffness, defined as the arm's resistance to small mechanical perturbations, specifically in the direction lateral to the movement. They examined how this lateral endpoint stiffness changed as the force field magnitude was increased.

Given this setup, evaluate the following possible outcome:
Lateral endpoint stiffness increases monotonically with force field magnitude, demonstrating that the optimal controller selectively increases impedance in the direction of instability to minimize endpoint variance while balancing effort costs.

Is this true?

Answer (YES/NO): NO